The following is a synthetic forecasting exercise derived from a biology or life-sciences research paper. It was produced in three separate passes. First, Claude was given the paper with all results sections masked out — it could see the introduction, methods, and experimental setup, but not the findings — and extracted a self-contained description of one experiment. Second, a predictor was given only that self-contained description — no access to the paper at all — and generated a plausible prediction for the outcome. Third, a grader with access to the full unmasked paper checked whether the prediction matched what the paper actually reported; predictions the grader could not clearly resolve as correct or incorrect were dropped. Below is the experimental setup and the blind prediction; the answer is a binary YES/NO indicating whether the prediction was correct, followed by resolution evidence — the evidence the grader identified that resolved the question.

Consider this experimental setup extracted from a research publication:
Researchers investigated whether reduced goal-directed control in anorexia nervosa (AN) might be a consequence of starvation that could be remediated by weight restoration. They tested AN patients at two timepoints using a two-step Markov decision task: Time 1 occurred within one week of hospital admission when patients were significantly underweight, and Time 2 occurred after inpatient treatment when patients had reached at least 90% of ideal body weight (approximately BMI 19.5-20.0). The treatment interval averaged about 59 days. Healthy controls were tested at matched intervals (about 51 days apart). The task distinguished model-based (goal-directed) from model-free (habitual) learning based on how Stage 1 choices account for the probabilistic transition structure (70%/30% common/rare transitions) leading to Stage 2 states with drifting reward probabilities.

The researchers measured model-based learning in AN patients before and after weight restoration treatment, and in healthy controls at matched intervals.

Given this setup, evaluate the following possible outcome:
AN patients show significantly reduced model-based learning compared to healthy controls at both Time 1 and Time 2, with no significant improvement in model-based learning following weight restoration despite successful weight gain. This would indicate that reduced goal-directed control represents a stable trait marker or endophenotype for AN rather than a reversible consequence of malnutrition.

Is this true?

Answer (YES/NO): YES